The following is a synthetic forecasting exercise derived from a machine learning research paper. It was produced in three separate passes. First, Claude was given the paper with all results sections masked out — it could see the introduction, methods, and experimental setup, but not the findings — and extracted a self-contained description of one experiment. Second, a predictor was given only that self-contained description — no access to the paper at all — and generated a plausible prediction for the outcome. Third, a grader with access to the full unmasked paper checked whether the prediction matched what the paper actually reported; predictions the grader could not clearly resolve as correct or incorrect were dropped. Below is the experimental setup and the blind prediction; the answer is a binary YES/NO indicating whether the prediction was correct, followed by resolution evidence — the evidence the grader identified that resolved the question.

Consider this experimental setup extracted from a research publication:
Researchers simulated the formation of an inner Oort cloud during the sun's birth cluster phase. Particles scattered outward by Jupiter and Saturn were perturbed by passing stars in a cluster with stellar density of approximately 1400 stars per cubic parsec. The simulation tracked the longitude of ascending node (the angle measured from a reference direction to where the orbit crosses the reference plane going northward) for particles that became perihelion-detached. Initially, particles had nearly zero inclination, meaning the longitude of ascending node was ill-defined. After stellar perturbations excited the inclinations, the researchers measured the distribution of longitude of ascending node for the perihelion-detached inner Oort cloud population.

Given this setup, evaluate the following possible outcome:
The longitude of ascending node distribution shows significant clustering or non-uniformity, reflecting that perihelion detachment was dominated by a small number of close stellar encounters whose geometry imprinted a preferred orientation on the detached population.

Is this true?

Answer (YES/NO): NO